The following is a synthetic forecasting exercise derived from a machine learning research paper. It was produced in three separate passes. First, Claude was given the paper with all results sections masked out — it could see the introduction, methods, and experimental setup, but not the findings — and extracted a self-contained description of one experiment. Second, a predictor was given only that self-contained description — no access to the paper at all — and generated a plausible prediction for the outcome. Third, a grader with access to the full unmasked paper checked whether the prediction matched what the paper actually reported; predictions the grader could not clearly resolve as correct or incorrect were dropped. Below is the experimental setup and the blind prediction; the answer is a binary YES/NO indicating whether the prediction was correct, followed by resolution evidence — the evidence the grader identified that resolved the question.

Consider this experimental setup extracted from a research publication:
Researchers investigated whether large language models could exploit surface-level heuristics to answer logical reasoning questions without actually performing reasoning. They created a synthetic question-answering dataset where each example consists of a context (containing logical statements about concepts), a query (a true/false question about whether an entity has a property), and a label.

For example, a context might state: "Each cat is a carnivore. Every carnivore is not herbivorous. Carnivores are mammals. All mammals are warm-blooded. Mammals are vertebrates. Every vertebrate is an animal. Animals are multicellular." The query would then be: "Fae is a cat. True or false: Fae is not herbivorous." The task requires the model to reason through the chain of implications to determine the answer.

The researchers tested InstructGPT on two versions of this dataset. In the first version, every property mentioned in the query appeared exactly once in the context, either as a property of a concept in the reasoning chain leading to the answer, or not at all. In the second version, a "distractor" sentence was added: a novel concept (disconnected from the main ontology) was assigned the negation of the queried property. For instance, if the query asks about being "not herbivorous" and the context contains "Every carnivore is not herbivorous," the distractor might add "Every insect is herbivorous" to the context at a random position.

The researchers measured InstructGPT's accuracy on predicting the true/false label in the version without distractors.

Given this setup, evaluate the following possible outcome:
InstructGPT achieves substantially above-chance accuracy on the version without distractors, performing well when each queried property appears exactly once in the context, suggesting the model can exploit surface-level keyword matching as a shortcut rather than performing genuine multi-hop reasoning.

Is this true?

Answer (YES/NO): YES